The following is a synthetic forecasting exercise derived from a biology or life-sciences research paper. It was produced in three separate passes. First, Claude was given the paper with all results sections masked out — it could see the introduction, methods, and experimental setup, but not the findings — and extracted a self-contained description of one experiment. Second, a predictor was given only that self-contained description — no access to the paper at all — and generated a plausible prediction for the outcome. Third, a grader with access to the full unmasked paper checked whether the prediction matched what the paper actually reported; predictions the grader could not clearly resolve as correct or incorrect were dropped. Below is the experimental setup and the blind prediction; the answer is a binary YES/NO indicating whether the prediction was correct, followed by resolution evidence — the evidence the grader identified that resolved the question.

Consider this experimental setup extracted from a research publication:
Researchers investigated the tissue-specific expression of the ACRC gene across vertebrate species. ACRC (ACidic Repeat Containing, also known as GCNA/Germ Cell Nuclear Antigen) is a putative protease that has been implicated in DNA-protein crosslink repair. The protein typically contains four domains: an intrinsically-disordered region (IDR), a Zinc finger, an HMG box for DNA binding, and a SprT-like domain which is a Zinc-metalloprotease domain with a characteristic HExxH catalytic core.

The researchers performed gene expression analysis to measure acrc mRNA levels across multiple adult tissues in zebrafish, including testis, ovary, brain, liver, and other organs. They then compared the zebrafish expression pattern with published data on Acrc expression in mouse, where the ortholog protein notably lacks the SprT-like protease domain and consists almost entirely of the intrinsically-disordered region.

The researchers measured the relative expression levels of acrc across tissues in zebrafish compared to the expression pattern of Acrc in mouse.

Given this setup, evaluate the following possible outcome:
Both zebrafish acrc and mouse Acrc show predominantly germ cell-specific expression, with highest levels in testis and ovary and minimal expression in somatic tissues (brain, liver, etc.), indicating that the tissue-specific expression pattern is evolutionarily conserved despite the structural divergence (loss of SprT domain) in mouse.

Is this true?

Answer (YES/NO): NO